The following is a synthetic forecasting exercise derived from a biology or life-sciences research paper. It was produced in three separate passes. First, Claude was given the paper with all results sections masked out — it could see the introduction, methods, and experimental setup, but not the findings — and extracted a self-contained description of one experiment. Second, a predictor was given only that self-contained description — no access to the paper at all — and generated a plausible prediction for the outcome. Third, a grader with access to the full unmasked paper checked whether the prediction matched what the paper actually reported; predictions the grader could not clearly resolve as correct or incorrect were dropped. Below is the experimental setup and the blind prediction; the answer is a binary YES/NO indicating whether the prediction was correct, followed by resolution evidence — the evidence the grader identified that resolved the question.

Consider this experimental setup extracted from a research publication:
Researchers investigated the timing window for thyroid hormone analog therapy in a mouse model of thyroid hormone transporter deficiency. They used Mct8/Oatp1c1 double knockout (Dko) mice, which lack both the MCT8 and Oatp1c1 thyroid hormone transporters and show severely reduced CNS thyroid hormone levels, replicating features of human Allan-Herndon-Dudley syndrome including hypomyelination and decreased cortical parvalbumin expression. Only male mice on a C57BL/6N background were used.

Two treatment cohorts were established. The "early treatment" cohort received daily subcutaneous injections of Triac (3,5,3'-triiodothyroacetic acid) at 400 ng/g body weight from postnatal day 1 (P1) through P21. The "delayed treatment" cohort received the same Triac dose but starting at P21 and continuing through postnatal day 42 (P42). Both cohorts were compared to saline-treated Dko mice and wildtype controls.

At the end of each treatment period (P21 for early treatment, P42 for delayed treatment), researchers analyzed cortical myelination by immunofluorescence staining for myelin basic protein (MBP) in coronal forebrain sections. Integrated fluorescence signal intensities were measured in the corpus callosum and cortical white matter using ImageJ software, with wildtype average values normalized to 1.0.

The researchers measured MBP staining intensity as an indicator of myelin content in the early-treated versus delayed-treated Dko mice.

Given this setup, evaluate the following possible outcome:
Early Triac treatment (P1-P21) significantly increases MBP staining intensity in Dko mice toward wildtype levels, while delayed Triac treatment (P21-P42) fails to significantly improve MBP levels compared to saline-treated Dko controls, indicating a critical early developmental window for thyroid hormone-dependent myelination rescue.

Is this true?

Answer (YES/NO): YES